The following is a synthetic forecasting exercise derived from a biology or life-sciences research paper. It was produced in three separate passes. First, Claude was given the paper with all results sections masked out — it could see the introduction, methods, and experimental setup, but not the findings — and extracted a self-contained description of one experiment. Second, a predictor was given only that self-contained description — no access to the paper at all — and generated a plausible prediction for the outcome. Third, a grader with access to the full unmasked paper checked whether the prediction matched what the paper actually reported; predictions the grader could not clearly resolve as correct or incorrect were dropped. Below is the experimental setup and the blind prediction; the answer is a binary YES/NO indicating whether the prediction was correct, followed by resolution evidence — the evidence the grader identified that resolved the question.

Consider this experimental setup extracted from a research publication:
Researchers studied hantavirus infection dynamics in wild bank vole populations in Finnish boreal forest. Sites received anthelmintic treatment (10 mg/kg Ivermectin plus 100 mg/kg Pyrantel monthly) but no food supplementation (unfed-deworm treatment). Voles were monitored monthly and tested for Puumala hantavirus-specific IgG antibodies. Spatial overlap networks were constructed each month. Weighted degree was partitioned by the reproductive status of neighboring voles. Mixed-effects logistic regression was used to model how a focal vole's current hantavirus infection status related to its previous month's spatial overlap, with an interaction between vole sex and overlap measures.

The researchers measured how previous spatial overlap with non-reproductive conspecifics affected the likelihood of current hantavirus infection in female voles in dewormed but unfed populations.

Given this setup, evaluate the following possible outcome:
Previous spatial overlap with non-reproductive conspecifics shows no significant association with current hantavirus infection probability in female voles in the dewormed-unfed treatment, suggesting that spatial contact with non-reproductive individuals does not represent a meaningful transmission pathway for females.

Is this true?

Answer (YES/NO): NO